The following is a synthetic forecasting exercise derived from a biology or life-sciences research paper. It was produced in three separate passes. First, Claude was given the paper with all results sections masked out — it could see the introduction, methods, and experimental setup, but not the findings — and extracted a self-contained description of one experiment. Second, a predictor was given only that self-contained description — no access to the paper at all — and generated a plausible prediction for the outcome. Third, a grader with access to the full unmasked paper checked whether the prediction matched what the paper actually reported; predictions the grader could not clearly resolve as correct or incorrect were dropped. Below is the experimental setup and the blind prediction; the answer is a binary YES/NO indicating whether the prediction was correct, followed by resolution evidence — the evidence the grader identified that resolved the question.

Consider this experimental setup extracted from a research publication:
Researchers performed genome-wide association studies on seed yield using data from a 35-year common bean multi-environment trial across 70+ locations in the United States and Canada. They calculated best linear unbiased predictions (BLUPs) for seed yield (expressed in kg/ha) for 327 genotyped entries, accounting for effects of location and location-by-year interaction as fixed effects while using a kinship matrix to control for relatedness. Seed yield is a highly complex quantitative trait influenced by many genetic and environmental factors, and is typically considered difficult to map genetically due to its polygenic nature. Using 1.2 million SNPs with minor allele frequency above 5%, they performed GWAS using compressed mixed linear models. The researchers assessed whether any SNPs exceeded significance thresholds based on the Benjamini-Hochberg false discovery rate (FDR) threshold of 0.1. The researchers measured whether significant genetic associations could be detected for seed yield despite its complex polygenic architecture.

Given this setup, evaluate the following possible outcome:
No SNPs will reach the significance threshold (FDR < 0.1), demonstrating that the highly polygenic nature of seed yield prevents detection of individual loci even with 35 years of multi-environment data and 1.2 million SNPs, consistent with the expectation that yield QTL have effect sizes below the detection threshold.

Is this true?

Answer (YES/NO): NO